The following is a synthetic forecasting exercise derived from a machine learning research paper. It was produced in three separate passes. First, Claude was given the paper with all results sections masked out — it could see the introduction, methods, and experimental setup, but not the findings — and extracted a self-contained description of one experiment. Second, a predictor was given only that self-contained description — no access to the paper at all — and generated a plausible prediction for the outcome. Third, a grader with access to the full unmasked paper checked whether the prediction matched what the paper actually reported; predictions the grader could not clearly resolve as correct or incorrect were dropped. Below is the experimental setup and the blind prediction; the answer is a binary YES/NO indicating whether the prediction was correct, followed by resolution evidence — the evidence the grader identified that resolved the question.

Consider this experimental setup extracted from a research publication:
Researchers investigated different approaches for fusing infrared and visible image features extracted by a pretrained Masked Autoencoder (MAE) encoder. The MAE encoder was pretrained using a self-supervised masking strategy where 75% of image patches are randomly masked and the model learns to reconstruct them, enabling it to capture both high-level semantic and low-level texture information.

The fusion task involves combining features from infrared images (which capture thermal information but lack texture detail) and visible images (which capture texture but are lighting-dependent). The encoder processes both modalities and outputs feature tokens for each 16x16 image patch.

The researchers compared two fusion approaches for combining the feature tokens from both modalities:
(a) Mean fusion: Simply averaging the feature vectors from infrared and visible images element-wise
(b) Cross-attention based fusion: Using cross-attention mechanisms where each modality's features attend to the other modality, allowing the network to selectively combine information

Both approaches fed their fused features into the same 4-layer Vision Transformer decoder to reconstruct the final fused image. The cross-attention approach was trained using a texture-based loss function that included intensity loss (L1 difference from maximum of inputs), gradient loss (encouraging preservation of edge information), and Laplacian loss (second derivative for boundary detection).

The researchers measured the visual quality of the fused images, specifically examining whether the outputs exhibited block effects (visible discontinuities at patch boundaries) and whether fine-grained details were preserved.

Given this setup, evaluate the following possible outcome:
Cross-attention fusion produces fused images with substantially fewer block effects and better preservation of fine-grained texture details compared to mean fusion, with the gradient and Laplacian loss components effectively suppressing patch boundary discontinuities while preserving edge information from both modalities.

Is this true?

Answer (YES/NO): NO